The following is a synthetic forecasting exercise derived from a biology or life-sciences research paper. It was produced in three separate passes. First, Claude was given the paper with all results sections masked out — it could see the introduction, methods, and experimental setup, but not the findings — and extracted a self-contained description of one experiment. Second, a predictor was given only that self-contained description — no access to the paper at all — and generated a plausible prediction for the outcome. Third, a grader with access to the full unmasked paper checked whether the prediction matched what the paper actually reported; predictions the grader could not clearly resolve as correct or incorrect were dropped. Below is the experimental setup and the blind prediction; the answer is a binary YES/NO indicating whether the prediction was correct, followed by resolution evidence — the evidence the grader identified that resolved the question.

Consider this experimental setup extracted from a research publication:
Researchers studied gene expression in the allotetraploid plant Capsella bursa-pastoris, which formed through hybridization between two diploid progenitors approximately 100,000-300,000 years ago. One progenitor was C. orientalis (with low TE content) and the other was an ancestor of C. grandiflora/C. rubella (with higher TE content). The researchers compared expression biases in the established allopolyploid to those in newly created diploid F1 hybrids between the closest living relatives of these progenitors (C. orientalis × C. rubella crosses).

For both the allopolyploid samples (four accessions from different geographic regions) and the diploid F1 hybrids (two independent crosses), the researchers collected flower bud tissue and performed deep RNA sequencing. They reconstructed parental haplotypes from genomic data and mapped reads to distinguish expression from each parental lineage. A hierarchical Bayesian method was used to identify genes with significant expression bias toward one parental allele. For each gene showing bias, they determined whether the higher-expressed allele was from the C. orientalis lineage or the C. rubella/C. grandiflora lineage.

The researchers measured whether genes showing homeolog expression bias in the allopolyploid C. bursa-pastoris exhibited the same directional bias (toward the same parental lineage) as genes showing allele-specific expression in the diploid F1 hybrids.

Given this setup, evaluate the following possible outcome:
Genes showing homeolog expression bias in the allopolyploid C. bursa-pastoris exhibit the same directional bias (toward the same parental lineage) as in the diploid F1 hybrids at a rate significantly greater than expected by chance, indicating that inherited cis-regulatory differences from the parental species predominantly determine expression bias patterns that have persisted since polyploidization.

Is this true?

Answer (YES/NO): YES